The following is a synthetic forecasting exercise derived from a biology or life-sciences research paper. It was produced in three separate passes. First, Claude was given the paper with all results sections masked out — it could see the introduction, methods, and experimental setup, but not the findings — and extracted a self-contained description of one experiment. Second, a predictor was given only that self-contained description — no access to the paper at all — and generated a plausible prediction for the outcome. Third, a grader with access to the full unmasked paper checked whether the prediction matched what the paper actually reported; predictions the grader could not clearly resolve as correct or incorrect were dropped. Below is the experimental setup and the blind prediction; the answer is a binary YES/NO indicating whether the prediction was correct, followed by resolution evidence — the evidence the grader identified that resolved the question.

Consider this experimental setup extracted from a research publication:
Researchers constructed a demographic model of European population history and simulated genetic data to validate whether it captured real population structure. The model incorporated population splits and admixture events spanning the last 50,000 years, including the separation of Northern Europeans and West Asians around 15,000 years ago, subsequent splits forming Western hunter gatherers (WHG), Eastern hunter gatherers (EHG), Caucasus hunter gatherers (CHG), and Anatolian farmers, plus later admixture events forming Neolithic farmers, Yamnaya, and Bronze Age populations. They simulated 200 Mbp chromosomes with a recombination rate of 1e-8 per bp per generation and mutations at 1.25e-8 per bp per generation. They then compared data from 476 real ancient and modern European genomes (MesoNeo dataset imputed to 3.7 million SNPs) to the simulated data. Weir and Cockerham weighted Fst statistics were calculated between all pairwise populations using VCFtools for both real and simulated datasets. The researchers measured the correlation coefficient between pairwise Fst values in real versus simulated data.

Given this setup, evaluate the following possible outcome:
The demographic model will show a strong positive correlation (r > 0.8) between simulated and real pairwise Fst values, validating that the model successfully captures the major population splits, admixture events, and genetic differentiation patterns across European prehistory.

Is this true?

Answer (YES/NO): YES